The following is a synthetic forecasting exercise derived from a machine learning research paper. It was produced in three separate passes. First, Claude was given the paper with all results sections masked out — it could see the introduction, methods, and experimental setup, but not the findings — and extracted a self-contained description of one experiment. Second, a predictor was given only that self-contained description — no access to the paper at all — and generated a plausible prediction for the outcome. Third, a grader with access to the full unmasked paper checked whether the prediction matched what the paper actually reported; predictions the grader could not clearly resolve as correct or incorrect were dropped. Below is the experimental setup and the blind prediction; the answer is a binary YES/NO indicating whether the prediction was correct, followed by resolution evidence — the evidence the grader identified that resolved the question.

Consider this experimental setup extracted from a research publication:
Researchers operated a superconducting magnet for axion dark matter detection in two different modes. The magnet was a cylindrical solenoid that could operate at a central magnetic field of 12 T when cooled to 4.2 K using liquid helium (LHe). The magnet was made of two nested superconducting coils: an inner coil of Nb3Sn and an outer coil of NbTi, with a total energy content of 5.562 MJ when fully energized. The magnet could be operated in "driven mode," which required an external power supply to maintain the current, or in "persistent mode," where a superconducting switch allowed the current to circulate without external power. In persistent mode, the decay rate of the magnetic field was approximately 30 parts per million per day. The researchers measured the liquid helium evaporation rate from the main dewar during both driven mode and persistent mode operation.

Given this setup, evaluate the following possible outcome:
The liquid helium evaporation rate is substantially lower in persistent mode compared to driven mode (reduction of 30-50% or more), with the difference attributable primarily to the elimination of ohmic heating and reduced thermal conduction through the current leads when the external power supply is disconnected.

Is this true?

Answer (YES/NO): NO